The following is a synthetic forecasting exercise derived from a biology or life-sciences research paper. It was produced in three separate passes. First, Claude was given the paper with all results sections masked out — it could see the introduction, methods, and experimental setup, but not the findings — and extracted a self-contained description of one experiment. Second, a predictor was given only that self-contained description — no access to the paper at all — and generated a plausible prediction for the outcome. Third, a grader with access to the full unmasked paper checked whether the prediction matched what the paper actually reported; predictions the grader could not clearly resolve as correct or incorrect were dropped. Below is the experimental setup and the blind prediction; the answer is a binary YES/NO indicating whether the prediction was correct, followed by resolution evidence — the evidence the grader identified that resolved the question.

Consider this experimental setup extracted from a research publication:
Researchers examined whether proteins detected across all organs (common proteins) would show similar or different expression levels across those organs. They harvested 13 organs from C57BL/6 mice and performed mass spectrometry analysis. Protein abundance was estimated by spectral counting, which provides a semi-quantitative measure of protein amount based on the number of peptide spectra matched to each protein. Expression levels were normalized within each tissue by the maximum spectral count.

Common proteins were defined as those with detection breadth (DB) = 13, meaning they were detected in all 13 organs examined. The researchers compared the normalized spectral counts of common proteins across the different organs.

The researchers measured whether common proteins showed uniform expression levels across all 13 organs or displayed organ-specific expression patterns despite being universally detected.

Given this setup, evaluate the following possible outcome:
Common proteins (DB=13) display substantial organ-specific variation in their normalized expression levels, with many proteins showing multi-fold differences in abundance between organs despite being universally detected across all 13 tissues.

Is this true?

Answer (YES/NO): YES